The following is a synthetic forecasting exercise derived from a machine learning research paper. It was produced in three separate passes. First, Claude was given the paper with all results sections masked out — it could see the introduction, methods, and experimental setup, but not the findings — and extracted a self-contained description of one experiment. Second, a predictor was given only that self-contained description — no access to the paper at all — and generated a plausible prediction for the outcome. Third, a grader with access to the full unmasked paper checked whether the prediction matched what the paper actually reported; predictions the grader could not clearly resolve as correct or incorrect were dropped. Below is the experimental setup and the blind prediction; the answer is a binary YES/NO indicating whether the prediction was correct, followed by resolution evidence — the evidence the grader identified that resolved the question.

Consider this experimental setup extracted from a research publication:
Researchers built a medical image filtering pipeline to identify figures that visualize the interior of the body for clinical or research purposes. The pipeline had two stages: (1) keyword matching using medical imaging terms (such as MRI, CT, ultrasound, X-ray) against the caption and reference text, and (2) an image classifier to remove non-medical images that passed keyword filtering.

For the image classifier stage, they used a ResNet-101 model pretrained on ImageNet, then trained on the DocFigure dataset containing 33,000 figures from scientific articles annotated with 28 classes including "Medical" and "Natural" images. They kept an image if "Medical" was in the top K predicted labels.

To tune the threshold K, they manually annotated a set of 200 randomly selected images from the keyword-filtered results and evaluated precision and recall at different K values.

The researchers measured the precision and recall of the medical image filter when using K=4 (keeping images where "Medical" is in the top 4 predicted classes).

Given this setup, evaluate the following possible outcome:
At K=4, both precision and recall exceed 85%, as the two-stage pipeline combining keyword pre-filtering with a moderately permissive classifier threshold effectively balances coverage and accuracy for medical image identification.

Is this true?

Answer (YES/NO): NO